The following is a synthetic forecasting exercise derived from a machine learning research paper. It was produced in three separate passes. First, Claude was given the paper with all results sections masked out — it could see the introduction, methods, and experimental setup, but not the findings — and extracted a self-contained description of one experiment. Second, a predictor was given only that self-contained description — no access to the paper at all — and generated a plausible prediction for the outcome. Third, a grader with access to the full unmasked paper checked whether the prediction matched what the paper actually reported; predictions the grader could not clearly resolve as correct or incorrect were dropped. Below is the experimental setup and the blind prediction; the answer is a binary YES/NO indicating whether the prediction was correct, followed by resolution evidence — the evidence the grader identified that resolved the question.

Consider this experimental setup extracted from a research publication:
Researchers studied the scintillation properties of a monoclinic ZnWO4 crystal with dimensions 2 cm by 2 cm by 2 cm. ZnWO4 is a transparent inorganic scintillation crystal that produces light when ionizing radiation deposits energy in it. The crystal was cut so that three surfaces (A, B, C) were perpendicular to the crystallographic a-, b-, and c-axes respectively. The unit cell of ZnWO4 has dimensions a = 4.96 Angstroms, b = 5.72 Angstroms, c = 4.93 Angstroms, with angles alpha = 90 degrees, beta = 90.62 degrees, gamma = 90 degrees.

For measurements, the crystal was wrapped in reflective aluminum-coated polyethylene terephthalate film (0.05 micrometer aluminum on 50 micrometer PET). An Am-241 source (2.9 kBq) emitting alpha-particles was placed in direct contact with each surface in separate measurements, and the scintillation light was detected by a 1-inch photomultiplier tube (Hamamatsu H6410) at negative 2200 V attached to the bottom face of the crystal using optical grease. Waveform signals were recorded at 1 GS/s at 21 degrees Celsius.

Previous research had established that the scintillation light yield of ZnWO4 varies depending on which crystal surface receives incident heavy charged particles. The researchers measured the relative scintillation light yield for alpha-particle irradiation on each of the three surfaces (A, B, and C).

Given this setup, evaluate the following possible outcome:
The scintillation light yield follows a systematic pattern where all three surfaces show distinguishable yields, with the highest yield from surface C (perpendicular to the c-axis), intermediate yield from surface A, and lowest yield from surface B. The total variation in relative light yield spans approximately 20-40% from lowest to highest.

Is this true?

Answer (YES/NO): NO